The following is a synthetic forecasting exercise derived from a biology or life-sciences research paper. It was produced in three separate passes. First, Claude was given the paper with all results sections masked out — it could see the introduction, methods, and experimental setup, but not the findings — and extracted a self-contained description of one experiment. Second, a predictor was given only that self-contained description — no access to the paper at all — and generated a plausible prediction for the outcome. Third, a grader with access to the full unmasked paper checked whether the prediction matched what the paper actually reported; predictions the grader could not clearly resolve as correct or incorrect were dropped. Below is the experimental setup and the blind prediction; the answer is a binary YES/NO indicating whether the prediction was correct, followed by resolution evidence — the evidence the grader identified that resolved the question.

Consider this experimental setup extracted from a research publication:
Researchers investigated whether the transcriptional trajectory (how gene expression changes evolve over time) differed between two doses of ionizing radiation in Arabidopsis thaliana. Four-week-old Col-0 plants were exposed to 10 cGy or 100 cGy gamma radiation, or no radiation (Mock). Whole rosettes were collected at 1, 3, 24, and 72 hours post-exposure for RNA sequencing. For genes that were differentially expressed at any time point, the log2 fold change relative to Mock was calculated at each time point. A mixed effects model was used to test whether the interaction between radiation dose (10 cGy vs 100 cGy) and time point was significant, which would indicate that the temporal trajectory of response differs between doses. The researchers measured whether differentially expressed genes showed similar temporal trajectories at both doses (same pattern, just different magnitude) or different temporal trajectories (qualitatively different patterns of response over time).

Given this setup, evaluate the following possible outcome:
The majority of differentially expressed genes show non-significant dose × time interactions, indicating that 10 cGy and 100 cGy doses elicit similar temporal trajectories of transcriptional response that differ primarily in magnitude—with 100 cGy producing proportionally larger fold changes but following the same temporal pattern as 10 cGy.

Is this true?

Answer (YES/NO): YES